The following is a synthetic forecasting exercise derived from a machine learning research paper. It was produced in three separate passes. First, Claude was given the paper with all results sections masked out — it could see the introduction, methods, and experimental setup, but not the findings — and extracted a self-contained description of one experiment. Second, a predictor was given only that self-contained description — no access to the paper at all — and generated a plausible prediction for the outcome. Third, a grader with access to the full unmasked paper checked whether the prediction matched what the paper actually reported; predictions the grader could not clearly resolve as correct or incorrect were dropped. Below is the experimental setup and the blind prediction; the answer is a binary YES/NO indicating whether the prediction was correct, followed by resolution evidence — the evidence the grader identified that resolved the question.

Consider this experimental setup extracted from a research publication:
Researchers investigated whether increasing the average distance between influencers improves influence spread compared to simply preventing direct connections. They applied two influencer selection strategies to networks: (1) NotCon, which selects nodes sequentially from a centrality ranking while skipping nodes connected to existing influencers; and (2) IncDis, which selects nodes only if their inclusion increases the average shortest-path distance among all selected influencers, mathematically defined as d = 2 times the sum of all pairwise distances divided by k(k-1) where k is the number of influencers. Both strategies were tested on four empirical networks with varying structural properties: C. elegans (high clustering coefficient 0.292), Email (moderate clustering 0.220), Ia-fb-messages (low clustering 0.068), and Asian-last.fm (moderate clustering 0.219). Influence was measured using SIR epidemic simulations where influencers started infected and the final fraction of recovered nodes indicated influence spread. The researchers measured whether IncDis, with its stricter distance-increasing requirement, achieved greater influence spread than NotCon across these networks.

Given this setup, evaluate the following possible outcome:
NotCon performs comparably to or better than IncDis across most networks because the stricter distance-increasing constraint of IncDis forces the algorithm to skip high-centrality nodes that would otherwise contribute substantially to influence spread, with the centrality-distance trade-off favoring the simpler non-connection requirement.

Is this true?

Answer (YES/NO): YES